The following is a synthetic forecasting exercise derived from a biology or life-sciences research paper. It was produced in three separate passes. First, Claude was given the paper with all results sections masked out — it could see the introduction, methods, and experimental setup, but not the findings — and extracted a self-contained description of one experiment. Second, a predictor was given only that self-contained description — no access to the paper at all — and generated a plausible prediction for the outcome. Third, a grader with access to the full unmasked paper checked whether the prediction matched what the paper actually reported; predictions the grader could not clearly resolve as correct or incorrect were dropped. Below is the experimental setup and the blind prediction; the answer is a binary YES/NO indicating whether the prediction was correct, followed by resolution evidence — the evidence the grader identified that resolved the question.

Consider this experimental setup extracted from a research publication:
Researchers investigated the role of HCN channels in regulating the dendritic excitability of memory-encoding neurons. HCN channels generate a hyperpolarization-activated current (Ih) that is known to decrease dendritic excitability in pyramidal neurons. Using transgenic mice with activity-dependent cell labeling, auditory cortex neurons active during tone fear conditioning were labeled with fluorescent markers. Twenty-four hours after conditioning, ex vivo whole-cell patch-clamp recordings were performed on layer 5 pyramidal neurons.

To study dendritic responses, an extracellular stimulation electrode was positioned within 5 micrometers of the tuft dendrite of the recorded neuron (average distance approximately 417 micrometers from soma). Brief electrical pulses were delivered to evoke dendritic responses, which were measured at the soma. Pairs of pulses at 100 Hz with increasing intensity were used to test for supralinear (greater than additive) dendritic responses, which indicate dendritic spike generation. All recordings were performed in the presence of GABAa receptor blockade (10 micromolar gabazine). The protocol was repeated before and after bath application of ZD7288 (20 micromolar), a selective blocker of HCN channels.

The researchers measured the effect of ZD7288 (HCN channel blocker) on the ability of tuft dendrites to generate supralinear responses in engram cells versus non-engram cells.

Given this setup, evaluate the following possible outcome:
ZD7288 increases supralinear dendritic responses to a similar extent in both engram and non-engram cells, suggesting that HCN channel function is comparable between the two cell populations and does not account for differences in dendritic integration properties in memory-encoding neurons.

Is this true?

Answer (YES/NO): NO